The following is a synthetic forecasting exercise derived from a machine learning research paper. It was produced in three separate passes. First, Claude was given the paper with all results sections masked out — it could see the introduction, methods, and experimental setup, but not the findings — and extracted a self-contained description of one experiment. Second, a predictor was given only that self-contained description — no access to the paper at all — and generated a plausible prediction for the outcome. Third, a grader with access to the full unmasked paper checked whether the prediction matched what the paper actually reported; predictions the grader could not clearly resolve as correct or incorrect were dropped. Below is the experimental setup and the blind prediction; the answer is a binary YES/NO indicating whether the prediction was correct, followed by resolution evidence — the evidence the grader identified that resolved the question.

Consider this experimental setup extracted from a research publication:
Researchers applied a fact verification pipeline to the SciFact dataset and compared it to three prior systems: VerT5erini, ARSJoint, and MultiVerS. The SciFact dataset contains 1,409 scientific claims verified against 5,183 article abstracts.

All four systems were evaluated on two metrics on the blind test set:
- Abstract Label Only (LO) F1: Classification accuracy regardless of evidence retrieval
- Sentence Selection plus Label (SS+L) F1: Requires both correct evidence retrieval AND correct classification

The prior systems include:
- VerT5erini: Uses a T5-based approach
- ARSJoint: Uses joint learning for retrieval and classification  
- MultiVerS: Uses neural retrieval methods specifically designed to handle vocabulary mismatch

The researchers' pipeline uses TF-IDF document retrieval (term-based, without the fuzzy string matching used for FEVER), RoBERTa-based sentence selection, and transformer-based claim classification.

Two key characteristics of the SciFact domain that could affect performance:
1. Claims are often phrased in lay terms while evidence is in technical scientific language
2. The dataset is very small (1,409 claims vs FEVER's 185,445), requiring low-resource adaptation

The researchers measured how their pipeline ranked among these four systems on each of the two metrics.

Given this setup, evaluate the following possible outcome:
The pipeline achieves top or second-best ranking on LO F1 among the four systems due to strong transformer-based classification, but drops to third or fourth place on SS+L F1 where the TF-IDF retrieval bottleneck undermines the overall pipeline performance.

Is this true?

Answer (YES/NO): YES